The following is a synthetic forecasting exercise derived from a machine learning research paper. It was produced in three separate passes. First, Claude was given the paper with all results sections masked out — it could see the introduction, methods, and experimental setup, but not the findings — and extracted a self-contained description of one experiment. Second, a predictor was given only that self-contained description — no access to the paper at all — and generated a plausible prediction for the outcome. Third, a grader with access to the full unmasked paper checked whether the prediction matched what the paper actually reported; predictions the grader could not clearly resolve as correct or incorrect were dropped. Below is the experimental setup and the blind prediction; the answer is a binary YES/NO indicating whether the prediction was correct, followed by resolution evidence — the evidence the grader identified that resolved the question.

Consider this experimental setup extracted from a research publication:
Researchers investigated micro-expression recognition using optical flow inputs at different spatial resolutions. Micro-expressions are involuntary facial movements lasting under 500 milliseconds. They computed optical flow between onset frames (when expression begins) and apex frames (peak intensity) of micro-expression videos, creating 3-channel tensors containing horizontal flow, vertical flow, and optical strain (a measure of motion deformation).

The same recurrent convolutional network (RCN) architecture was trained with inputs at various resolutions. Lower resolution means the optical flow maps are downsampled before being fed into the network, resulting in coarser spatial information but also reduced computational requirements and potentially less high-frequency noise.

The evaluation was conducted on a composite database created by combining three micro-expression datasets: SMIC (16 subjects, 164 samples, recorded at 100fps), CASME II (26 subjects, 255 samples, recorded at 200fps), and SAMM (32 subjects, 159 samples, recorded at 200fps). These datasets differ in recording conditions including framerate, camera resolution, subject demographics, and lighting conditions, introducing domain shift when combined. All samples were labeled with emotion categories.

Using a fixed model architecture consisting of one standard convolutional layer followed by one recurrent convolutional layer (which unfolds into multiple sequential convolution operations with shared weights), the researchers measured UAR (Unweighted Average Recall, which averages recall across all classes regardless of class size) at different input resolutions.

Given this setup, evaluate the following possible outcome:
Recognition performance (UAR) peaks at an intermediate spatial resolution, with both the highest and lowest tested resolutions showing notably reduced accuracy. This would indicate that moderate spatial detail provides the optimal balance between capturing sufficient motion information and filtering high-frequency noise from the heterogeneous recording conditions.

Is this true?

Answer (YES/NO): NO